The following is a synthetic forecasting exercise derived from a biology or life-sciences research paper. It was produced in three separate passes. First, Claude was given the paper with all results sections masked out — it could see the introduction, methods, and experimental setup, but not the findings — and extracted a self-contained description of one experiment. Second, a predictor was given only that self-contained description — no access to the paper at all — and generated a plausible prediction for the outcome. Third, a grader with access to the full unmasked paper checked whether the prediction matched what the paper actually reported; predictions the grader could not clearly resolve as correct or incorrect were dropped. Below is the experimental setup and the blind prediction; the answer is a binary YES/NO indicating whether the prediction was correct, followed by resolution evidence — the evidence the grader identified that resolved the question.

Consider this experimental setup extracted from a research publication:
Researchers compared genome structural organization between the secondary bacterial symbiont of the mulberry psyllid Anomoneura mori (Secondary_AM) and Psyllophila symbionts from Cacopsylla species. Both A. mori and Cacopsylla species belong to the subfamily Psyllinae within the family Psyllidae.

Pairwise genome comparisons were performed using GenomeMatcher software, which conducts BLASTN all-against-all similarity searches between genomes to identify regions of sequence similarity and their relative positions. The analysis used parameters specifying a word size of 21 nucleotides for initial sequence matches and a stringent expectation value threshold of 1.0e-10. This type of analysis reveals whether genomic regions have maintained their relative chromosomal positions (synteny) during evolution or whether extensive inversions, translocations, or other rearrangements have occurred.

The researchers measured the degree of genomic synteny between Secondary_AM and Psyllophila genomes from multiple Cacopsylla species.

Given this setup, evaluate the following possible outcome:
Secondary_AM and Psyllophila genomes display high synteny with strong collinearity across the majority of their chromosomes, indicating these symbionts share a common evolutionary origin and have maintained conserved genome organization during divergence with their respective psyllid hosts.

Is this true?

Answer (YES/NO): YES